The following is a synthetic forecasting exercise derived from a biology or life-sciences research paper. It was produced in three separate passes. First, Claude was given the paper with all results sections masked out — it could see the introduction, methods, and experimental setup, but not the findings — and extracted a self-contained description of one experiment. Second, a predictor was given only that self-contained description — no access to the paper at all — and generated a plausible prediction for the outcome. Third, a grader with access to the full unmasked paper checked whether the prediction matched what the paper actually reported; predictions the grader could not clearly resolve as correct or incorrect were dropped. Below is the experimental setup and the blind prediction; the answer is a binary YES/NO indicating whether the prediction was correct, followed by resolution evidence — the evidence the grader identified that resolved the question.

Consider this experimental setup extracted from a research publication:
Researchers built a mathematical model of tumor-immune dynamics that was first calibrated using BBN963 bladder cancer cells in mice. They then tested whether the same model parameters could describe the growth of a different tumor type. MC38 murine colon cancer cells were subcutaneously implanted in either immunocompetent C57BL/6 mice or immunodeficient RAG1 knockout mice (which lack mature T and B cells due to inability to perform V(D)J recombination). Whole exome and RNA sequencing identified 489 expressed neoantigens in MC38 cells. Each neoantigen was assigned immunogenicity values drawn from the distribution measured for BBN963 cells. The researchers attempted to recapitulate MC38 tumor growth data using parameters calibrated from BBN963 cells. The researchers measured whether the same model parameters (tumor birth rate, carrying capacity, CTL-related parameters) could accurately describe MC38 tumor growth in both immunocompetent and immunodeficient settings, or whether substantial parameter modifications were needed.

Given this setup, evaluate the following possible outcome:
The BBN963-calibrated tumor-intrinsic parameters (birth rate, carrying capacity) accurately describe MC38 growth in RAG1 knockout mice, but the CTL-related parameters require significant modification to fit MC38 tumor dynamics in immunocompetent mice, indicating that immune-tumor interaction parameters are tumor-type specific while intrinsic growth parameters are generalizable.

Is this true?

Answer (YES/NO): NO